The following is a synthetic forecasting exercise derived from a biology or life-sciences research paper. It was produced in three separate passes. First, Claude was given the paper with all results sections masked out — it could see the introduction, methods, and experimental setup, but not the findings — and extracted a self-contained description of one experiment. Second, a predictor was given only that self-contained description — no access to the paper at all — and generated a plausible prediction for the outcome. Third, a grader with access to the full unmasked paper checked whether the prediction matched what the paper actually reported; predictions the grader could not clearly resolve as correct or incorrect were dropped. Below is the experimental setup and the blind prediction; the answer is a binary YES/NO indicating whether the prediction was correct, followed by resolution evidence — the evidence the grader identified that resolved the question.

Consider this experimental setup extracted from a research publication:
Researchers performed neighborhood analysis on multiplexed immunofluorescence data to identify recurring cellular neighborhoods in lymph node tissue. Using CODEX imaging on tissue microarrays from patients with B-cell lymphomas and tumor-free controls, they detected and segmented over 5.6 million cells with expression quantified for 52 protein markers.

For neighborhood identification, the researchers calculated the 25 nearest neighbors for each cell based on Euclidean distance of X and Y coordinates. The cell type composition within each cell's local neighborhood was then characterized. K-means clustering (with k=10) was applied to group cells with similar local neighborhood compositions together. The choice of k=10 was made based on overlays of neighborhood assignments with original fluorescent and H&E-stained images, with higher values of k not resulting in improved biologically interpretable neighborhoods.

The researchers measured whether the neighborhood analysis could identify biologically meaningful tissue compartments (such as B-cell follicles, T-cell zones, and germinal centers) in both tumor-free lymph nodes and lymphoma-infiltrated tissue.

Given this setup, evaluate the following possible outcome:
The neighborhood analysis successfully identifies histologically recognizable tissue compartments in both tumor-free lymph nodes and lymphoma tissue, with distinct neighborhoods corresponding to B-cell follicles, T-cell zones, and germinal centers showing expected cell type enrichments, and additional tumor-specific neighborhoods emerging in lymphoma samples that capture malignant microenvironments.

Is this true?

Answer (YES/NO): YES